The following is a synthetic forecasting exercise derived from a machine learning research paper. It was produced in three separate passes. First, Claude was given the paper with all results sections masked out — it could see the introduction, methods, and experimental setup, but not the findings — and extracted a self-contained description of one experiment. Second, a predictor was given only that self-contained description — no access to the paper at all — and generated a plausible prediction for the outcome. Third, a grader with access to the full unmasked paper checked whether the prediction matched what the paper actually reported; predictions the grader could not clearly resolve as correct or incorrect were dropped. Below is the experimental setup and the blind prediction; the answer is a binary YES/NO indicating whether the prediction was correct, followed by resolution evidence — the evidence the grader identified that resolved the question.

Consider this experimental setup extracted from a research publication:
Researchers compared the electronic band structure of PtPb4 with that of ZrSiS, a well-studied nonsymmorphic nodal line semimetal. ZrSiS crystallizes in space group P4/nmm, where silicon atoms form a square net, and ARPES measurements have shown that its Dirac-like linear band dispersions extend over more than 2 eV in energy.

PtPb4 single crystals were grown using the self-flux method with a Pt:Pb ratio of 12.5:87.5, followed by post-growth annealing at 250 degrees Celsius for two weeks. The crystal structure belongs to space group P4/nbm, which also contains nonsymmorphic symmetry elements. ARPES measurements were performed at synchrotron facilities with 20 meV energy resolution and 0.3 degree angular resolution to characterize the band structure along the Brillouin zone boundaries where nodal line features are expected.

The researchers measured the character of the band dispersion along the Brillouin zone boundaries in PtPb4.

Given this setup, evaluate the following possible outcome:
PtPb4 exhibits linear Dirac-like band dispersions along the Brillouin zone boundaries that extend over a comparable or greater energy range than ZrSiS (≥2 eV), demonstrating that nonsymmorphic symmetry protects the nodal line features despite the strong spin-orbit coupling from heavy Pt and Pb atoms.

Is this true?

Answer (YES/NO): NO